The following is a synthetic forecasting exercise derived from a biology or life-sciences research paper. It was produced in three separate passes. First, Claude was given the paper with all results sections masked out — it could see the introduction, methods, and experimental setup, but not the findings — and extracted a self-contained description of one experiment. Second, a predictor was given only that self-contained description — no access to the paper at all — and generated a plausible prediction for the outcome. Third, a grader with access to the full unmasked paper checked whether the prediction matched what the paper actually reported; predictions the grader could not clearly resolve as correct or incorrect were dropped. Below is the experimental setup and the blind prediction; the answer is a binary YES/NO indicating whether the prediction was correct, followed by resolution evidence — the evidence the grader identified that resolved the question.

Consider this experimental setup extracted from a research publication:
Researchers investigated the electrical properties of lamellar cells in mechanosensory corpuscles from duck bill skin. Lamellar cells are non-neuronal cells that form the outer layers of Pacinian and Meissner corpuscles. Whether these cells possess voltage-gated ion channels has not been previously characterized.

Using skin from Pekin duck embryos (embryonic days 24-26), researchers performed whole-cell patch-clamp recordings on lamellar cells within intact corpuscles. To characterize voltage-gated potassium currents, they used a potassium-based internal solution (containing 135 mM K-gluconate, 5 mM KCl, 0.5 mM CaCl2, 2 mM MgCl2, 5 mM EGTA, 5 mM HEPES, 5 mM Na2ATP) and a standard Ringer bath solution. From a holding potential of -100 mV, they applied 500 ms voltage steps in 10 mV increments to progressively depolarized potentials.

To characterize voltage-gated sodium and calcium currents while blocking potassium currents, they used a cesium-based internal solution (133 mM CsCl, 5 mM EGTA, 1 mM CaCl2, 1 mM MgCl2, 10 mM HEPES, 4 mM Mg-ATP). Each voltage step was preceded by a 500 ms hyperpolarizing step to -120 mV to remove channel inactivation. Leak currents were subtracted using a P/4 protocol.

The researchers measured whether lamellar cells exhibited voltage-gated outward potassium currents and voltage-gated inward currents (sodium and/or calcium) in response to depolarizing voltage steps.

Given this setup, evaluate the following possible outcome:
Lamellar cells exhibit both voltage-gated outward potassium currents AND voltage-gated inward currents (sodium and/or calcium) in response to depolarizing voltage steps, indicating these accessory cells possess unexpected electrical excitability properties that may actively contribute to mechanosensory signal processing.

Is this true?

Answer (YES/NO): NO